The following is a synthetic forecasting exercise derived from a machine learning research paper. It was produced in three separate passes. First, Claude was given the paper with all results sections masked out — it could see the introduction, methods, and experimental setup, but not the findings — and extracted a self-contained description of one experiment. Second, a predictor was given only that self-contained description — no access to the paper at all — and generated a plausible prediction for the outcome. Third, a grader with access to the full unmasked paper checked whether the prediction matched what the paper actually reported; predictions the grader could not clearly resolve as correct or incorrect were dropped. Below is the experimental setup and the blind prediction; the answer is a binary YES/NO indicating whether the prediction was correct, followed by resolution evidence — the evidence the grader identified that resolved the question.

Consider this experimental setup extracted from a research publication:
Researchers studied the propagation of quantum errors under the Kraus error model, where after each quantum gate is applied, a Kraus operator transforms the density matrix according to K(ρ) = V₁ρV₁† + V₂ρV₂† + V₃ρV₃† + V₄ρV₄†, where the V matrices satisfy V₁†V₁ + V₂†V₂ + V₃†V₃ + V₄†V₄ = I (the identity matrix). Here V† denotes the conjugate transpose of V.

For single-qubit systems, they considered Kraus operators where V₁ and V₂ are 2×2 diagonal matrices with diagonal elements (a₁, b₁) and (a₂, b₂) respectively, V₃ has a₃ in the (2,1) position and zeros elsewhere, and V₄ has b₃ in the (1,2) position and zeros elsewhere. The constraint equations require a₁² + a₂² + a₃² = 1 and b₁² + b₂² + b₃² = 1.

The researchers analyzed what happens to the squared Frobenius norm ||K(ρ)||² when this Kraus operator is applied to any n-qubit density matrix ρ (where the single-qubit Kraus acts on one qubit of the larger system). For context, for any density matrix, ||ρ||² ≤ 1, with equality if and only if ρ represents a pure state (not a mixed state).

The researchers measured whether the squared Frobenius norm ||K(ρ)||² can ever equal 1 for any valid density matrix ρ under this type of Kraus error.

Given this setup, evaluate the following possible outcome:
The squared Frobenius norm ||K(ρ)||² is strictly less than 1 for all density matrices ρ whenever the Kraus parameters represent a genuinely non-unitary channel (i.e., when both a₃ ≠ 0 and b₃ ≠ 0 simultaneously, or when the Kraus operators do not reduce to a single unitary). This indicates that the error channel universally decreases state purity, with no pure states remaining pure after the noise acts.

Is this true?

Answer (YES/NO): YES